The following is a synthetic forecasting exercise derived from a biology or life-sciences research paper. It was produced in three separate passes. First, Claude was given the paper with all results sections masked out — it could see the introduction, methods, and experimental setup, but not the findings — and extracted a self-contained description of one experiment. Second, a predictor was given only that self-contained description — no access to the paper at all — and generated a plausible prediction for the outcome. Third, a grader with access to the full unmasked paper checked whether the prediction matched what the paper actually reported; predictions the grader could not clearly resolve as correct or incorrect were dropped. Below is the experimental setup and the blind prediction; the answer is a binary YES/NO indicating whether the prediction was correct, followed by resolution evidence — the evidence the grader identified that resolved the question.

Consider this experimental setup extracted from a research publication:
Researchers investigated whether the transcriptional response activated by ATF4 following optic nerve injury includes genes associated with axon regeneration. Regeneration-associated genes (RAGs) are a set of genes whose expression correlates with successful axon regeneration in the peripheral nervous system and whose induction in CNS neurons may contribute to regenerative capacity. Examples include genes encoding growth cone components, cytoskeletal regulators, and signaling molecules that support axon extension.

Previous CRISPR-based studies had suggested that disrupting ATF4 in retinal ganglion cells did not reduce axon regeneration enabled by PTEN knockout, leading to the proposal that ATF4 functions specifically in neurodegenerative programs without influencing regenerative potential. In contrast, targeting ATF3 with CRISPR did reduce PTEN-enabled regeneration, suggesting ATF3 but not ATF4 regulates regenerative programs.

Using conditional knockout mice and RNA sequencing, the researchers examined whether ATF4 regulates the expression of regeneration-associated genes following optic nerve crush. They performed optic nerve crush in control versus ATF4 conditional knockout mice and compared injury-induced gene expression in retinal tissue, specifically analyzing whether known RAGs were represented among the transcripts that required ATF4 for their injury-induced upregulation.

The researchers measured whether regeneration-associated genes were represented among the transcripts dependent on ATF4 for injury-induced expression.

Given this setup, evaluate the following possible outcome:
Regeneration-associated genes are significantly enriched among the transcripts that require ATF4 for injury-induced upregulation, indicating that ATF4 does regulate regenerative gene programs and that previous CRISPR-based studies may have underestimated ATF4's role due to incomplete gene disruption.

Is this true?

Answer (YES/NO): YES